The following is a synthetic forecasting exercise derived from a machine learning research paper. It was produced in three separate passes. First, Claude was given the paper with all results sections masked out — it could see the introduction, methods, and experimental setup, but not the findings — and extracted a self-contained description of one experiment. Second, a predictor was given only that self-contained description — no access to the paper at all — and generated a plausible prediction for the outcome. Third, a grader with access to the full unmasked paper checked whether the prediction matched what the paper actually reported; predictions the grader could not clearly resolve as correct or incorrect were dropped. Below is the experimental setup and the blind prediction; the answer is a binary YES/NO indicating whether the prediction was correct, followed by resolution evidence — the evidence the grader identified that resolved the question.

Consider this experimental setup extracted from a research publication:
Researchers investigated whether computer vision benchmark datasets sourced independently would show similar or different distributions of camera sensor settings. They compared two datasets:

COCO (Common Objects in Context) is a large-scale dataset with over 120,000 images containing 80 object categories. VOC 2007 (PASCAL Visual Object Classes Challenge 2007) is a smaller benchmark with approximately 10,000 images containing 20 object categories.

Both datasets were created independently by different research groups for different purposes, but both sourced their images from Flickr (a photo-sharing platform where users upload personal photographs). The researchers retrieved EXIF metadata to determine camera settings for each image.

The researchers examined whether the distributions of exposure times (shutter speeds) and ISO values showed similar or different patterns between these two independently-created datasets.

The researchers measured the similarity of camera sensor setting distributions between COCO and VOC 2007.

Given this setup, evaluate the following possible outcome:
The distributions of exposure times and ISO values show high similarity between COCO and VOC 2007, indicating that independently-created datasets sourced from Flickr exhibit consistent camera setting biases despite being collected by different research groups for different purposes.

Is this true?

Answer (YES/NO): YES